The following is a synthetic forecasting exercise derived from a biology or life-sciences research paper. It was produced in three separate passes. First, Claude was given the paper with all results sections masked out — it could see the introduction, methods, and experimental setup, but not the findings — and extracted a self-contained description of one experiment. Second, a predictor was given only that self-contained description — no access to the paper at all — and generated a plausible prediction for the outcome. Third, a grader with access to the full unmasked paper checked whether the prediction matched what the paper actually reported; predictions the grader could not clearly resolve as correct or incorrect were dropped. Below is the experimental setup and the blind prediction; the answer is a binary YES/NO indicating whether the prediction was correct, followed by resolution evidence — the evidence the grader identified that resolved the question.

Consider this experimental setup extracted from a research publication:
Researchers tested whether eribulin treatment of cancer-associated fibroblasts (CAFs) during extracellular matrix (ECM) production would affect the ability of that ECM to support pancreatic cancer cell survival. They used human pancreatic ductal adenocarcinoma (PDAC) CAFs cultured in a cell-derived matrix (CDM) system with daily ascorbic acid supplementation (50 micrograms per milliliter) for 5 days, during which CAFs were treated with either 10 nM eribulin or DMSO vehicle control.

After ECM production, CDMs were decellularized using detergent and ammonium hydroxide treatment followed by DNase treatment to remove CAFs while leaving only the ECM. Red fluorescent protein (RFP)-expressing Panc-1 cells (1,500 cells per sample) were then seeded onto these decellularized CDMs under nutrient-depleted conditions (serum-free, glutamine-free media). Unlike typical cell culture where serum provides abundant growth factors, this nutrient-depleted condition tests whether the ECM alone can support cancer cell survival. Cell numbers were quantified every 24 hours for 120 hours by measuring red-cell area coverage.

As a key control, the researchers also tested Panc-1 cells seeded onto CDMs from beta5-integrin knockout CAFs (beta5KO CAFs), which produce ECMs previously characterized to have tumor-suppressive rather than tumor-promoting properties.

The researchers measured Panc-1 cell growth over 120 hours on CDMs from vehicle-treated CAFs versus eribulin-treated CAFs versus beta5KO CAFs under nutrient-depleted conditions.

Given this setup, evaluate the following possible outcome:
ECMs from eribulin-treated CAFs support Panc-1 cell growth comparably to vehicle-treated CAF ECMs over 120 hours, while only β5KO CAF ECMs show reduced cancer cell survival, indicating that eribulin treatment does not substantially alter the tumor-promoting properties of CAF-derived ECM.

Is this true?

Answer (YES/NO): NO